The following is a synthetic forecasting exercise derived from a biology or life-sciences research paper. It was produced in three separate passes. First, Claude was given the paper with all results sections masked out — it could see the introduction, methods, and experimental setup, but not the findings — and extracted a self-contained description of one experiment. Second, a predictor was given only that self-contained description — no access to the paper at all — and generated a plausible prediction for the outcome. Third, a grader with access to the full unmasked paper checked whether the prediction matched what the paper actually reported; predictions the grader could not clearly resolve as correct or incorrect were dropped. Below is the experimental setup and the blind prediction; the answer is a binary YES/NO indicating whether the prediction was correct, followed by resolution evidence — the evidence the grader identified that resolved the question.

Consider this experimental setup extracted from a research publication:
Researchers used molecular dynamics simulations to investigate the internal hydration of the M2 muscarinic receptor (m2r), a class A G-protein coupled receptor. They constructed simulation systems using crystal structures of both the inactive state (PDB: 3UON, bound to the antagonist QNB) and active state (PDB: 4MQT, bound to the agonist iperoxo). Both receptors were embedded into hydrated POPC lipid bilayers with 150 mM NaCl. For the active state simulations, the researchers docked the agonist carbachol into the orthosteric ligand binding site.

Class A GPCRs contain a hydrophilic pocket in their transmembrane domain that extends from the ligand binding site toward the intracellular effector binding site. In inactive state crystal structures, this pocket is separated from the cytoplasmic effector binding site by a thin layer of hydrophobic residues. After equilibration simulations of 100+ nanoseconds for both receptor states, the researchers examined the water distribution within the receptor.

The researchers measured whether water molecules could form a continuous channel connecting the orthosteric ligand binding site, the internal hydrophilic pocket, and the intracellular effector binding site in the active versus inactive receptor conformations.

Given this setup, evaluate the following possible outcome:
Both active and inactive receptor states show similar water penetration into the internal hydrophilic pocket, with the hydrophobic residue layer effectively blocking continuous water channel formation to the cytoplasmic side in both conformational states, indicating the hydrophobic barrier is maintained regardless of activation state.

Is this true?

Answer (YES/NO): NO